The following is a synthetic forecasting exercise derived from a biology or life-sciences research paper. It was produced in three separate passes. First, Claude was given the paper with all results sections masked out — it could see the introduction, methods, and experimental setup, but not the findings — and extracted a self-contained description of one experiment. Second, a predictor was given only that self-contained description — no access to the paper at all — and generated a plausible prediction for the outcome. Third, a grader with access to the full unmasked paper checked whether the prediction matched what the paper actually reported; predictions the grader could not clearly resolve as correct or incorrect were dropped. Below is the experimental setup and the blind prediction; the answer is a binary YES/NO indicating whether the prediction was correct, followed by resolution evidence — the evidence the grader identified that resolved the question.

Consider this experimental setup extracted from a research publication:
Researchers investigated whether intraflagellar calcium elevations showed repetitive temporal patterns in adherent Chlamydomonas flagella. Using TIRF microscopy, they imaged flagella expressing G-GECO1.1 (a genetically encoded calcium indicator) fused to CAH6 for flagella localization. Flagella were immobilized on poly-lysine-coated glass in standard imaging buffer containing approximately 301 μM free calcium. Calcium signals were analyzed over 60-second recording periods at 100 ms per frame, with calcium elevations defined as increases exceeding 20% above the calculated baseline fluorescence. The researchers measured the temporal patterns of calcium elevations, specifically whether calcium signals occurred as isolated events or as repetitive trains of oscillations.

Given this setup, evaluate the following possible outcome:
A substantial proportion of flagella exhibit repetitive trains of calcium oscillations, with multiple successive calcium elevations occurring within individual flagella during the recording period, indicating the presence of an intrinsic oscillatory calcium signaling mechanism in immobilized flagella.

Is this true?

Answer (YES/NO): YES